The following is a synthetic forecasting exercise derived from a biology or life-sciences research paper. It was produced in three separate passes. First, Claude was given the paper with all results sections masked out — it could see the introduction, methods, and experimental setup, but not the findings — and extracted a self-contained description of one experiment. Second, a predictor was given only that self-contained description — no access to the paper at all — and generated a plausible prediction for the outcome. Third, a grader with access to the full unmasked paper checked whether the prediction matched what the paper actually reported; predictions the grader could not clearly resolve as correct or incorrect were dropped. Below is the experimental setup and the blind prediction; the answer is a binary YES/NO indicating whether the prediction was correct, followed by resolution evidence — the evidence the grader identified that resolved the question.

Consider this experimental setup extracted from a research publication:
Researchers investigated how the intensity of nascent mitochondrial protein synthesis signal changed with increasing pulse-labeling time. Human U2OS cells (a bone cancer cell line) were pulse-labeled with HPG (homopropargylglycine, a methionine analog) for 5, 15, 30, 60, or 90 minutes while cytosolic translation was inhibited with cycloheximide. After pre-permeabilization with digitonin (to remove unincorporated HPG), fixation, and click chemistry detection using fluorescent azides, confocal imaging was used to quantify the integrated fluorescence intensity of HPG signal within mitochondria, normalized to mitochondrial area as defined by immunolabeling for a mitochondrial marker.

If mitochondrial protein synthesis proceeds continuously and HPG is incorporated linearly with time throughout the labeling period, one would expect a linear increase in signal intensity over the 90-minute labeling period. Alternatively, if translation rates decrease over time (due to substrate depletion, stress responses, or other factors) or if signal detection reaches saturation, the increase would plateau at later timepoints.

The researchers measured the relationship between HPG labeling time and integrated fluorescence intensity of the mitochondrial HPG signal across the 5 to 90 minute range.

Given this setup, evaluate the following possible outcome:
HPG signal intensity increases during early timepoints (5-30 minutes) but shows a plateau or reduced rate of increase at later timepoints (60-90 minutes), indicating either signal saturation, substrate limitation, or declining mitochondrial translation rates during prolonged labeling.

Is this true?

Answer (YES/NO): YES